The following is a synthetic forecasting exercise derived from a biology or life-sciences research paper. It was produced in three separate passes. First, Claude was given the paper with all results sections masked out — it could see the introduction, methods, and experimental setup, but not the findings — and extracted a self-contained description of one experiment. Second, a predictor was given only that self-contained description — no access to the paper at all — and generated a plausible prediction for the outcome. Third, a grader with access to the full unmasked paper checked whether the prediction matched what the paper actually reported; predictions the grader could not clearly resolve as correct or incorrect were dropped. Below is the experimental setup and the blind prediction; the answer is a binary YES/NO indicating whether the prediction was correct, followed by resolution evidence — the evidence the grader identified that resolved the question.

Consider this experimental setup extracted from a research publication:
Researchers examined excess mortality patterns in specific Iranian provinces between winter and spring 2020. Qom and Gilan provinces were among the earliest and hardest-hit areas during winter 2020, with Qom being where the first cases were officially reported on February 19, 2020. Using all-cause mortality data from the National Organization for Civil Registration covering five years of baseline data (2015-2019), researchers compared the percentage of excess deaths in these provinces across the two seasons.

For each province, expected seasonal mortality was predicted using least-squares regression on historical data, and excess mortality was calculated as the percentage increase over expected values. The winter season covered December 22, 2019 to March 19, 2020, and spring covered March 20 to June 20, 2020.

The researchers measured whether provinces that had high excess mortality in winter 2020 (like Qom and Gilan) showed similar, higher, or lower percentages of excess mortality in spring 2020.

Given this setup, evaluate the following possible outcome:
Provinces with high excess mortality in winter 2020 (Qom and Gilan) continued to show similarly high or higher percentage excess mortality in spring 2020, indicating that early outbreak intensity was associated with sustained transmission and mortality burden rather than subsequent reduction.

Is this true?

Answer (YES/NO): NO